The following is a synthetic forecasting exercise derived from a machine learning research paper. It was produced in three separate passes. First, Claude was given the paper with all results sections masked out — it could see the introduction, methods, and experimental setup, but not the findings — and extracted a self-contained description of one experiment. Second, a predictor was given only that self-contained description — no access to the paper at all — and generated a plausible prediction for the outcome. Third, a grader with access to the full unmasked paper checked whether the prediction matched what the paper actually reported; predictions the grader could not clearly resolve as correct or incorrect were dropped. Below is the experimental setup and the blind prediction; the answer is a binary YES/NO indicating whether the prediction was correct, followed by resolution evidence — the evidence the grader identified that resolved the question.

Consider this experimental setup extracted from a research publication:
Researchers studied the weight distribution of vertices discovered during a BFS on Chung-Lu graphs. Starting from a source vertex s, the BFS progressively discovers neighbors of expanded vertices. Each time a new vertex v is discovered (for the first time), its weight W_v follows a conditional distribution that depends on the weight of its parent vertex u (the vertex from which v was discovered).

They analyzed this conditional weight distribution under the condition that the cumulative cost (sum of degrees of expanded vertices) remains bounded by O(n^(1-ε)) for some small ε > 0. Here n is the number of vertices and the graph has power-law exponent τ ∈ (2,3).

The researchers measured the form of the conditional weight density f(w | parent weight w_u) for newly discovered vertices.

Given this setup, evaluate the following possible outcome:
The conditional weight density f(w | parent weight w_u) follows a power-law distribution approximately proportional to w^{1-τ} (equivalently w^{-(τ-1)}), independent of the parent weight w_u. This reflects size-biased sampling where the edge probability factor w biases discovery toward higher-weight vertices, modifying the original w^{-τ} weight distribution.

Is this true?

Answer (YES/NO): NO